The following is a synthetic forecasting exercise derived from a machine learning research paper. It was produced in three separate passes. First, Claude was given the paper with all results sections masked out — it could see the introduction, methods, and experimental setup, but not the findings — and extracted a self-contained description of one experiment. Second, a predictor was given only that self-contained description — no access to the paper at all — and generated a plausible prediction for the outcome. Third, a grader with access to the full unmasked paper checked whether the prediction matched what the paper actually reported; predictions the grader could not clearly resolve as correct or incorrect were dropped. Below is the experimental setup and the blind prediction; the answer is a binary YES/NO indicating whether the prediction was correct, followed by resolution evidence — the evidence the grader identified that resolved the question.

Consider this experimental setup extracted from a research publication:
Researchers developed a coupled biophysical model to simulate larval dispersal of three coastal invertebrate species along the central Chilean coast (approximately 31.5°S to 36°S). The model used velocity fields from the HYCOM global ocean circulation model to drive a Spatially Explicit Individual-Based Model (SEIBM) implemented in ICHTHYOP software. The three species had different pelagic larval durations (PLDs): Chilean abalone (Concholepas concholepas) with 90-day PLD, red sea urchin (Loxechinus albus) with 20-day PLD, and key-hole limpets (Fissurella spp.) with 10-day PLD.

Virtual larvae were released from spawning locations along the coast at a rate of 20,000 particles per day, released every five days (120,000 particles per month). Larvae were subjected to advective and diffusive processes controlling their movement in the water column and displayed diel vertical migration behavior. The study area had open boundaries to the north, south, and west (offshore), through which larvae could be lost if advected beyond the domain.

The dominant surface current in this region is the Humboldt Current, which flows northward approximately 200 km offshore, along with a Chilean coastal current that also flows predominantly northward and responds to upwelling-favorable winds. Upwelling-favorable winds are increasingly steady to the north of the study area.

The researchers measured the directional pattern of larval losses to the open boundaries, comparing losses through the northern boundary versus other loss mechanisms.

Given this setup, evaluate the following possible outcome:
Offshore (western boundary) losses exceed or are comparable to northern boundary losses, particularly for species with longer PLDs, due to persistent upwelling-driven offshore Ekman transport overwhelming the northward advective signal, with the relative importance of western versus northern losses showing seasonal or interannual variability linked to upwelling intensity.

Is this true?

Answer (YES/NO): NO